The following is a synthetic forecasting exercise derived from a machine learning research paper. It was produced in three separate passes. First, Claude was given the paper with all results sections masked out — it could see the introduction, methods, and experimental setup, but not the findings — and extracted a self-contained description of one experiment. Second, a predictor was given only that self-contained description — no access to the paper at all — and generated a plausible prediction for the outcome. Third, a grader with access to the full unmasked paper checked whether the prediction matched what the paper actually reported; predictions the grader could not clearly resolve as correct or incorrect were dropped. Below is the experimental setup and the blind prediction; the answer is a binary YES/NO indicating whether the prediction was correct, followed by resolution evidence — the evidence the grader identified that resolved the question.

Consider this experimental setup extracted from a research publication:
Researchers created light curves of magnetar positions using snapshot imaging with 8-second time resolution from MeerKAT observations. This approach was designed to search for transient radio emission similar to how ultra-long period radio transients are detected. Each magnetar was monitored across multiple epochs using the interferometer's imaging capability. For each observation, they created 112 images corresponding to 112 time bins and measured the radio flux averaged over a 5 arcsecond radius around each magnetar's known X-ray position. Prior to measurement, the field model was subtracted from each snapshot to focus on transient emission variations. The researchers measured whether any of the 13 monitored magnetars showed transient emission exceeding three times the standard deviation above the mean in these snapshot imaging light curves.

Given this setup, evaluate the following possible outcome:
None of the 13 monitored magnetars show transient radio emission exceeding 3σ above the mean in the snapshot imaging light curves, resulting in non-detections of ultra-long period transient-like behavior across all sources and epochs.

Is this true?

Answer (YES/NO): YES